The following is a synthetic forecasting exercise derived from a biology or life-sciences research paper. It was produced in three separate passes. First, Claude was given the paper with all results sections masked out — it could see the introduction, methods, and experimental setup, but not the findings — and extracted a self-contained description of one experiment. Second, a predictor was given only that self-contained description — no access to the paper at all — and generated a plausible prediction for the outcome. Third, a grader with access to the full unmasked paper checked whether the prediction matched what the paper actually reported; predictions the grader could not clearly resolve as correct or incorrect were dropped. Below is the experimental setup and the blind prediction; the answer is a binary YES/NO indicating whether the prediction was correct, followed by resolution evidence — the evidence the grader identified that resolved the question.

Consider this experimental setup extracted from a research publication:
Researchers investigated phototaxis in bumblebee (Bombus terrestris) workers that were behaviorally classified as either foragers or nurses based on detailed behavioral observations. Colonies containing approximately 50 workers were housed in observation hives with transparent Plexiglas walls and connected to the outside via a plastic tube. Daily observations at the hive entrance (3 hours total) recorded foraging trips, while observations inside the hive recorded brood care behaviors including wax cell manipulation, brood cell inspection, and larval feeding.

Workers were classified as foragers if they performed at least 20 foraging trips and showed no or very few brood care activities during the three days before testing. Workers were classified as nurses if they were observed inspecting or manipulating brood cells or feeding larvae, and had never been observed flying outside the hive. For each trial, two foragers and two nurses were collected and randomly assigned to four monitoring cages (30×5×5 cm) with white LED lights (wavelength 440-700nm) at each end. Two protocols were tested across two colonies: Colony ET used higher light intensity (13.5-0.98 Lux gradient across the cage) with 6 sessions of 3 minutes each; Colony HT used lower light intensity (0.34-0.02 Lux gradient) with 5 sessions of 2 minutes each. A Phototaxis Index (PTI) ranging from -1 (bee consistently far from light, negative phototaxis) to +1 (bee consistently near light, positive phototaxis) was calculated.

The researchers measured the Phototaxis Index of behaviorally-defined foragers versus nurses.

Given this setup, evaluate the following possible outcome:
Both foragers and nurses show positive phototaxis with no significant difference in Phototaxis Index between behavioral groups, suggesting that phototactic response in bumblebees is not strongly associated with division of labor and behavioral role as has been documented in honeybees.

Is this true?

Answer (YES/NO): NO